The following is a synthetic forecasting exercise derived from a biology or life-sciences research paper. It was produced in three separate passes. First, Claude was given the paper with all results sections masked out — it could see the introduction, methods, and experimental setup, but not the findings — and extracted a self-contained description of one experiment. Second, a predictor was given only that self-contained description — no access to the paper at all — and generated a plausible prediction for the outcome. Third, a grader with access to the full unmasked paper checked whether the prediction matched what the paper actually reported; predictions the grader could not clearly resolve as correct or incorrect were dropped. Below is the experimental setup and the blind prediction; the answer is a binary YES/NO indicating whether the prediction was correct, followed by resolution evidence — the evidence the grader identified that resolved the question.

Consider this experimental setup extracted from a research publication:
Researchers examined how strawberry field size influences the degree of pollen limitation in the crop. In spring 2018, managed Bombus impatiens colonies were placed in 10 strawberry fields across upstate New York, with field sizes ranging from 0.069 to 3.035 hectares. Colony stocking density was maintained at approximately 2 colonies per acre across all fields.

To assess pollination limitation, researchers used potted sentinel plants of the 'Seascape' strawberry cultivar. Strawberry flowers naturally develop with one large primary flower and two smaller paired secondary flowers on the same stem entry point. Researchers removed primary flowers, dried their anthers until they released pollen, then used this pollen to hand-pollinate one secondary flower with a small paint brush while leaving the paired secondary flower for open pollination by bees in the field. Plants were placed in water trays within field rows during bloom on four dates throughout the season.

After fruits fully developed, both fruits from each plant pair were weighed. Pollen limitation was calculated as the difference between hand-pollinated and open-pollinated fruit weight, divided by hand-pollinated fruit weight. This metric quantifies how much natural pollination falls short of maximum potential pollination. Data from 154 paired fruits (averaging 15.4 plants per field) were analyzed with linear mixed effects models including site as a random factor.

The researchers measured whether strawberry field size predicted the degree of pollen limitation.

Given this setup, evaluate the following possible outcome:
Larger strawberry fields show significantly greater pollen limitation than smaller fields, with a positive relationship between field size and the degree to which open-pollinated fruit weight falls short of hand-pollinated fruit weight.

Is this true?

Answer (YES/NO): NO